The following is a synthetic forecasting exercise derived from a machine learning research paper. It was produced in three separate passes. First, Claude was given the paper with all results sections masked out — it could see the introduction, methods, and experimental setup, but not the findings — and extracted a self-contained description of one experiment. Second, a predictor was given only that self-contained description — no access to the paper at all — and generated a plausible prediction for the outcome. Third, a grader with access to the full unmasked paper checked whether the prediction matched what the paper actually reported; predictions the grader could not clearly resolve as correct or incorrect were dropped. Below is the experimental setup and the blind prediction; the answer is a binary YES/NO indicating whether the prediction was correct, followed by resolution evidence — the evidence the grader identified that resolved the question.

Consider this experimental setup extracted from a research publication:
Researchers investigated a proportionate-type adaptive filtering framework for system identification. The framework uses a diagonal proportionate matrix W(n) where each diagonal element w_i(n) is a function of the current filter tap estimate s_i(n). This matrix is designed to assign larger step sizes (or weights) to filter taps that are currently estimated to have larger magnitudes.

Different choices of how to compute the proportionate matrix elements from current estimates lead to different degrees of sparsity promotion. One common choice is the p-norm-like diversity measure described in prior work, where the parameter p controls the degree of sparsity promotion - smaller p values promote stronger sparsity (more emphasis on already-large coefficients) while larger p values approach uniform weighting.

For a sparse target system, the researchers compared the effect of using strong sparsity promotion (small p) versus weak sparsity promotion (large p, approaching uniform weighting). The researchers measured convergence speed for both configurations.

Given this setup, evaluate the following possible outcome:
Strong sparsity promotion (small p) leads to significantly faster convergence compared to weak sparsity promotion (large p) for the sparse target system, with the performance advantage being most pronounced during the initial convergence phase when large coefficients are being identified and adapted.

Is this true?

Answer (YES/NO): YES